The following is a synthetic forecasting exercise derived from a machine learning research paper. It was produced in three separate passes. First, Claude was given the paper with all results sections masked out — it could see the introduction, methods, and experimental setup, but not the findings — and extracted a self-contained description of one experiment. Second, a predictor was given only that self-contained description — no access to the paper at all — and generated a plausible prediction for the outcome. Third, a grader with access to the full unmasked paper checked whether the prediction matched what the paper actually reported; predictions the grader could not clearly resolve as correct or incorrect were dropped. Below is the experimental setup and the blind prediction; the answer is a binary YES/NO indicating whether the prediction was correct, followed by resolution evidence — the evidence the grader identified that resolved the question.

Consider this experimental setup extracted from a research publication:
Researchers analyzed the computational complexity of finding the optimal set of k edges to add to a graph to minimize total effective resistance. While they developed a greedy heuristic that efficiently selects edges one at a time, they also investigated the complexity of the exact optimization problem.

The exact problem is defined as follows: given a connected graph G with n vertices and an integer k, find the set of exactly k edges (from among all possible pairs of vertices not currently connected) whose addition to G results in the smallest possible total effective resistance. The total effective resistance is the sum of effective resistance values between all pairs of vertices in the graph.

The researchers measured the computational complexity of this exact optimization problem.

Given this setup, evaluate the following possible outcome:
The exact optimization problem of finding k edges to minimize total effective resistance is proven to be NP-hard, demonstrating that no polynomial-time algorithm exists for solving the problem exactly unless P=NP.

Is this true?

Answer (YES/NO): YES